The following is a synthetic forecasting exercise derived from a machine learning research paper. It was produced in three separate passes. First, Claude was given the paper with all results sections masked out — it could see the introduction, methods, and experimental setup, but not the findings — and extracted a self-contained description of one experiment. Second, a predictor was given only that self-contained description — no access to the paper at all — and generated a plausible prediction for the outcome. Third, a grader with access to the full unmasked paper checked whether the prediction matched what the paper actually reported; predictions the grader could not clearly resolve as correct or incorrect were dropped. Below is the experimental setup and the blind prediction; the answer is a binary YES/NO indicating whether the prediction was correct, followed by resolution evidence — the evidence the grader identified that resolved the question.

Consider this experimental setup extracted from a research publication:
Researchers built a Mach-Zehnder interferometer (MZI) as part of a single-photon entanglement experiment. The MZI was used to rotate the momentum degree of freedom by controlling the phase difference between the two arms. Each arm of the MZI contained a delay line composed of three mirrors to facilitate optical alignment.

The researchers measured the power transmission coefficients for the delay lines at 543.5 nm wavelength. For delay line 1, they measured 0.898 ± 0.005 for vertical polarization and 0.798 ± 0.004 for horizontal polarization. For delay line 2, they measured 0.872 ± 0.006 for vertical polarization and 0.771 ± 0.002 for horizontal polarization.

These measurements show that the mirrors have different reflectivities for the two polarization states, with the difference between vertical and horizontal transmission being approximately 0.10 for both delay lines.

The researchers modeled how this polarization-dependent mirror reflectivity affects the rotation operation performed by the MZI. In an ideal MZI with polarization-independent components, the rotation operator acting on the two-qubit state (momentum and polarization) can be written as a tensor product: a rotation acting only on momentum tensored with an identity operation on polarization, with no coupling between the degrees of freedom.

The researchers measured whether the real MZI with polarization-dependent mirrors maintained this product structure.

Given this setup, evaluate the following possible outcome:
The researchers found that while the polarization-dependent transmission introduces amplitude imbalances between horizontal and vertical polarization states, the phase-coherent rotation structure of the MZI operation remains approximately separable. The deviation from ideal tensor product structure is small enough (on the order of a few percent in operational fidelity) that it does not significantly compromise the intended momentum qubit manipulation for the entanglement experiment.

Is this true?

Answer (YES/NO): NO